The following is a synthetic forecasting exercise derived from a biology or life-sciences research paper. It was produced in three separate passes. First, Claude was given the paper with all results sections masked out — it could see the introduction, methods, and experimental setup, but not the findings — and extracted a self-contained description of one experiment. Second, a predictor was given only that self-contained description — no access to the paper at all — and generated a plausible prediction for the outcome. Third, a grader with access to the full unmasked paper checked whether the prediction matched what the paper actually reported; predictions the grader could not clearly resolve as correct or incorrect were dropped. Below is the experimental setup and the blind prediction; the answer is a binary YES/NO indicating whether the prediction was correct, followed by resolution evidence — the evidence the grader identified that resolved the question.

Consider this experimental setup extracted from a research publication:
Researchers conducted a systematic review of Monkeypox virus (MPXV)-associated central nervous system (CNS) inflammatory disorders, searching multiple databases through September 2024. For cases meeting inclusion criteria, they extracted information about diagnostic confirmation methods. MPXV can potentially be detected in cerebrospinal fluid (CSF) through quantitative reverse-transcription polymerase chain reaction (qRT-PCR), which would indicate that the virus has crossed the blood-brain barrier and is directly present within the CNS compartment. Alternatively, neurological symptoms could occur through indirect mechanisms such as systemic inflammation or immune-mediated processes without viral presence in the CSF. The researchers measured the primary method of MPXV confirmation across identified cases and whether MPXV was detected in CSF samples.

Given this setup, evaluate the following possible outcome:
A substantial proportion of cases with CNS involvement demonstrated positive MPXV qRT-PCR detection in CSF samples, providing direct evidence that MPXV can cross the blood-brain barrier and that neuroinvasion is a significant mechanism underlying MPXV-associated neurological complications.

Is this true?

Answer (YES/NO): NO